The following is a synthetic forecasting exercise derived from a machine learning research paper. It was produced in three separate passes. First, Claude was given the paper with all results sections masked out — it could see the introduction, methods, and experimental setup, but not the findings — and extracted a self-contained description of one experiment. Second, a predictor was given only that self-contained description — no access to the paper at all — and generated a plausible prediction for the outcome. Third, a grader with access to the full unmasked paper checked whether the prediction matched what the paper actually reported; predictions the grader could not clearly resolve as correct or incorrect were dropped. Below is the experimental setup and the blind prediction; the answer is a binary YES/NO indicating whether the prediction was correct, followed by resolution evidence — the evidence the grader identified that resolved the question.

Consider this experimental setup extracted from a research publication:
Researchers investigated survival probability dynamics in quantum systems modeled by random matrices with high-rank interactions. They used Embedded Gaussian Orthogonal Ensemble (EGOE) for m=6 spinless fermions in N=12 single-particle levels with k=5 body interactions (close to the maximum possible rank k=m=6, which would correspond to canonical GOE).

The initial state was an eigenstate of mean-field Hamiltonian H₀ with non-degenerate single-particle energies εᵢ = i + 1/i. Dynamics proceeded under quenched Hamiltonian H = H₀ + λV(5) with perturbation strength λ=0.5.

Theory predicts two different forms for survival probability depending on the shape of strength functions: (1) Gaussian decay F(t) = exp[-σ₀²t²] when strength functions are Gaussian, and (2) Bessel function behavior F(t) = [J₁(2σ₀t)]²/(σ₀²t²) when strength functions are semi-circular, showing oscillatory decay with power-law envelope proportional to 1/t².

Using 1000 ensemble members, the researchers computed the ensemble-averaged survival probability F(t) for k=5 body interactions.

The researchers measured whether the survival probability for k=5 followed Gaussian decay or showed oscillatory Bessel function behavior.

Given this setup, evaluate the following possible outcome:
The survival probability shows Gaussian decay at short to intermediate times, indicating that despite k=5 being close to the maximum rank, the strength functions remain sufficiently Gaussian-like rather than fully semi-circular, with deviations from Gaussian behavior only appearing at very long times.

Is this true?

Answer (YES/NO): YES